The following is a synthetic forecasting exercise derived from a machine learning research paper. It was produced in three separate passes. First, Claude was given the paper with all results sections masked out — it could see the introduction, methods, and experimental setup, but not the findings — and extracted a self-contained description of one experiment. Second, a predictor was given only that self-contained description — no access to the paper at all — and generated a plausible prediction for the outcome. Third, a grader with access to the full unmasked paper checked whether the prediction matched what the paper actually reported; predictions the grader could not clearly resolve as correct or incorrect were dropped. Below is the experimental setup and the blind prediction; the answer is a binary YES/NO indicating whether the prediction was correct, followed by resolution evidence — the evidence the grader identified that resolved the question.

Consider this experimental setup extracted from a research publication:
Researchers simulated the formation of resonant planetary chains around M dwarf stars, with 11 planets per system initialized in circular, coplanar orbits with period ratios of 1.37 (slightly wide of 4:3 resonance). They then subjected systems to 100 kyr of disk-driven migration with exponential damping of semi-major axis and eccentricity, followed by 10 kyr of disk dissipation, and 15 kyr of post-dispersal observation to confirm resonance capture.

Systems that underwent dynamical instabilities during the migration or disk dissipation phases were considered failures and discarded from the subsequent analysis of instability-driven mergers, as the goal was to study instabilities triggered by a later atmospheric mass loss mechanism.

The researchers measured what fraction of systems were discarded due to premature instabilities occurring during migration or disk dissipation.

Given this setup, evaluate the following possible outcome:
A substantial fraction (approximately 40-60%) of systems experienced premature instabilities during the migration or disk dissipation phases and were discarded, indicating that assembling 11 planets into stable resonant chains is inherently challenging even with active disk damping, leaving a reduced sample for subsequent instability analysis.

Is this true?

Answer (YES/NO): NO